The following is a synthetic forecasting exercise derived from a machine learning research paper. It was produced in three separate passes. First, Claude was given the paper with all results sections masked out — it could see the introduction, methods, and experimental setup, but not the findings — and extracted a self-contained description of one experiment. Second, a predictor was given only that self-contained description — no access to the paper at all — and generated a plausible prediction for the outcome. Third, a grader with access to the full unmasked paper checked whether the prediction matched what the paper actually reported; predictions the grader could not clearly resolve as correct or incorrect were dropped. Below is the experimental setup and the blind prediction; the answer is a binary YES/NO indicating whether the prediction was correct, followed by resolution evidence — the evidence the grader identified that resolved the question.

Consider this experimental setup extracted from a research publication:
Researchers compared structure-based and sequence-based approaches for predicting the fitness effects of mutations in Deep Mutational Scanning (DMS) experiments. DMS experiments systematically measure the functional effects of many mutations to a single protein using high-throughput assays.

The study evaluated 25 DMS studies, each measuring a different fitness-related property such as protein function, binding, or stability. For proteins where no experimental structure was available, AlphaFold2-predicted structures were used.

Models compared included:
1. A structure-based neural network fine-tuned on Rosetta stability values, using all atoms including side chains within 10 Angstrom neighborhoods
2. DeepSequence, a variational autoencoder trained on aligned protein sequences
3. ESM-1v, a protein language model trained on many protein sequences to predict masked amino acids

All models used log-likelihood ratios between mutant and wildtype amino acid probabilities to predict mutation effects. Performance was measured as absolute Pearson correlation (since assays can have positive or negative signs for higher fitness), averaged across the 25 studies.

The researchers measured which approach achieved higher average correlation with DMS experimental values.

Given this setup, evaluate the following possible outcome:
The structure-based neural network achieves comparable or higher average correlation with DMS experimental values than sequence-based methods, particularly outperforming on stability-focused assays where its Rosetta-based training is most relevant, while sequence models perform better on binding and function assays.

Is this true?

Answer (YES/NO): NO